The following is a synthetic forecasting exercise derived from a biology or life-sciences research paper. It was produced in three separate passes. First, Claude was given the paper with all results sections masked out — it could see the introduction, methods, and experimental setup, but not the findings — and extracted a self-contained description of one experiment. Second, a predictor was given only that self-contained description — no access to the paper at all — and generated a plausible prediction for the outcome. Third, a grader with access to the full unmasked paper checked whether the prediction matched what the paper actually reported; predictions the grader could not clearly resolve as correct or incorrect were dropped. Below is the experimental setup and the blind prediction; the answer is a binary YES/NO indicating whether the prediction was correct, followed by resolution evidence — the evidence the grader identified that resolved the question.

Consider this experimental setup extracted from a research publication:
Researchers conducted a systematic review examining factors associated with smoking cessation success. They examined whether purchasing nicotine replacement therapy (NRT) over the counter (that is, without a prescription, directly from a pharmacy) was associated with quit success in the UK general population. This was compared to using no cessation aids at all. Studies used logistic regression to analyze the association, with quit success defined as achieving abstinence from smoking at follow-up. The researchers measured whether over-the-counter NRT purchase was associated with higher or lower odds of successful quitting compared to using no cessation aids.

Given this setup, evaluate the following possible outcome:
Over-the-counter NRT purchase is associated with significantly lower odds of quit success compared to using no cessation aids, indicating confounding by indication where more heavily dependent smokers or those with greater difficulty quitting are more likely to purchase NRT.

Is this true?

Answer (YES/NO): YES